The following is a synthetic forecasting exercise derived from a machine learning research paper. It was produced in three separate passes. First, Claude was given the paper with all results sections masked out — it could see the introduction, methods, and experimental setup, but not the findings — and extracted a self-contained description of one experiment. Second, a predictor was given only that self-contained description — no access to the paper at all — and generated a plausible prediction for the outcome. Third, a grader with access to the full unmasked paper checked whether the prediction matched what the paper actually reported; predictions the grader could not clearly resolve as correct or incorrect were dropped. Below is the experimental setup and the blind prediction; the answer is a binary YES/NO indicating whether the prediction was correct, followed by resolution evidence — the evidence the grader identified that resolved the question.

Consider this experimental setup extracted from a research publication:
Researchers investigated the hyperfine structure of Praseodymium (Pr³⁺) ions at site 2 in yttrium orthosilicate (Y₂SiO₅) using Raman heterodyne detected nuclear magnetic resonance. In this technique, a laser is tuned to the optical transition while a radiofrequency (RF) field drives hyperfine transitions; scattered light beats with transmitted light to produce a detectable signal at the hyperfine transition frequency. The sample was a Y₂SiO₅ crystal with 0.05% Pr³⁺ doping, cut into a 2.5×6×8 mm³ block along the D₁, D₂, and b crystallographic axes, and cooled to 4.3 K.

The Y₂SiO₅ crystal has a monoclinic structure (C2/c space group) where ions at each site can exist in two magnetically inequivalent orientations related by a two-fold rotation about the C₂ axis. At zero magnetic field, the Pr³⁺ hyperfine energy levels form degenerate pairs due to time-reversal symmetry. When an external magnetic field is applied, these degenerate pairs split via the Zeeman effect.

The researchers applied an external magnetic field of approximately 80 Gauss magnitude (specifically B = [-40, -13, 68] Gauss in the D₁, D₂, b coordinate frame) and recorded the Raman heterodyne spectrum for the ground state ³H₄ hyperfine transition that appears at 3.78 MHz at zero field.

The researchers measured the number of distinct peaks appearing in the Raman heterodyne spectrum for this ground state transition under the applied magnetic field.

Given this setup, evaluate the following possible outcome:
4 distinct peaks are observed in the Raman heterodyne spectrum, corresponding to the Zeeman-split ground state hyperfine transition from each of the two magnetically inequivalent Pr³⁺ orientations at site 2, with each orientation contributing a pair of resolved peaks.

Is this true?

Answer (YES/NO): NO